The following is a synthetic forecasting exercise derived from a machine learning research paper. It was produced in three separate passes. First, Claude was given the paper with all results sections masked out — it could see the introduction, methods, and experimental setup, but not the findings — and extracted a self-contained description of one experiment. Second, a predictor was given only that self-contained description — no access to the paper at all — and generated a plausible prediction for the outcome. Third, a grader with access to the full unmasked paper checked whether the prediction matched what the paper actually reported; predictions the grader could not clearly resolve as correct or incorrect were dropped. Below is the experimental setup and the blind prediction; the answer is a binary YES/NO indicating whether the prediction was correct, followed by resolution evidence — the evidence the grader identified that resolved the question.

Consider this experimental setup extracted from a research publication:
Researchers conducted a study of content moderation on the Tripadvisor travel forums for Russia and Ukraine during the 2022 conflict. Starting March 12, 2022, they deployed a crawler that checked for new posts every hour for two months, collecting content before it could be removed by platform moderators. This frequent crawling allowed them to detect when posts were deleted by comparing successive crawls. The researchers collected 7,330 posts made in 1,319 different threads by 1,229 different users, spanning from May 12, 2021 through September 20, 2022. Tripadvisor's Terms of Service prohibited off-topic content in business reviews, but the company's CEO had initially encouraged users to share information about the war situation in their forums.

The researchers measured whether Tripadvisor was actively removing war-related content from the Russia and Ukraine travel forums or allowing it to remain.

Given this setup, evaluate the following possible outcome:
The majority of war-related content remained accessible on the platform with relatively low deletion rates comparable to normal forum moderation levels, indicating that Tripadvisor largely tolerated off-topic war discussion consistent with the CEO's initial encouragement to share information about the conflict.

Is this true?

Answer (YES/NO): NO